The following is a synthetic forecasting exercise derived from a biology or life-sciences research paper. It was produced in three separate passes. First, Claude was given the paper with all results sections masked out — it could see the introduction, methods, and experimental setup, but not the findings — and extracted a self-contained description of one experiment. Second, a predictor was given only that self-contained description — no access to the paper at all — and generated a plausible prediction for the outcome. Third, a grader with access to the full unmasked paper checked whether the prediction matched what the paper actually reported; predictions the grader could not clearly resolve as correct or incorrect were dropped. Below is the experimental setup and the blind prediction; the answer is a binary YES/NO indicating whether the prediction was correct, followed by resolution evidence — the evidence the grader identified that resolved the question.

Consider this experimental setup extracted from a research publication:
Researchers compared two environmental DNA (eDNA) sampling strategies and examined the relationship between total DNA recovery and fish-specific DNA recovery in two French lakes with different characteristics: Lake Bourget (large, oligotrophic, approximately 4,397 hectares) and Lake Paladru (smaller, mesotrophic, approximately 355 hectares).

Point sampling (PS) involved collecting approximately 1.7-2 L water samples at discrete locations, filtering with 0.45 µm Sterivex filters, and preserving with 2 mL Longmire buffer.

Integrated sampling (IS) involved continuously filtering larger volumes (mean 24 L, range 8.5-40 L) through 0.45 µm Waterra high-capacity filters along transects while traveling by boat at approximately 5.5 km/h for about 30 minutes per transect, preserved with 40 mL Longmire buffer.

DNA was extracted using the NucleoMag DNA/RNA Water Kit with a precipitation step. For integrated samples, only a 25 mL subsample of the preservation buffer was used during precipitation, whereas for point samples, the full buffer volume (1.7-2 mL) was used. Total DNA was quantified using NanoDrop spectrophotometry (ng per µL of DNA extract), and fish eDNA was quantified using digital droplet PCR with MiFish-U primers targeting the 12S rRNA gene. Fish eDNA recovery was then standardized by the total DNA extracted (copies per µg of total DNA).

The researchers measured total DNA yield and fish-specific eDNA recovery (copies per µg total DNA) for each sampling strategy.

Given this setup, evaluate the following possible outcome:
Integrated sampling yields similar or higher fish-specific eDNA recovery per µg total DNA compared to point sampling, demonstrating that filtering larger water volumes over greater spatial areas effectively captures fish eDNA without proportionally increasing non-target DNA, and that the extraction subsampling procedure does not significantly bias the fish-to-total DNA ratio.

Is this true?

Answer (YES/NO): NO